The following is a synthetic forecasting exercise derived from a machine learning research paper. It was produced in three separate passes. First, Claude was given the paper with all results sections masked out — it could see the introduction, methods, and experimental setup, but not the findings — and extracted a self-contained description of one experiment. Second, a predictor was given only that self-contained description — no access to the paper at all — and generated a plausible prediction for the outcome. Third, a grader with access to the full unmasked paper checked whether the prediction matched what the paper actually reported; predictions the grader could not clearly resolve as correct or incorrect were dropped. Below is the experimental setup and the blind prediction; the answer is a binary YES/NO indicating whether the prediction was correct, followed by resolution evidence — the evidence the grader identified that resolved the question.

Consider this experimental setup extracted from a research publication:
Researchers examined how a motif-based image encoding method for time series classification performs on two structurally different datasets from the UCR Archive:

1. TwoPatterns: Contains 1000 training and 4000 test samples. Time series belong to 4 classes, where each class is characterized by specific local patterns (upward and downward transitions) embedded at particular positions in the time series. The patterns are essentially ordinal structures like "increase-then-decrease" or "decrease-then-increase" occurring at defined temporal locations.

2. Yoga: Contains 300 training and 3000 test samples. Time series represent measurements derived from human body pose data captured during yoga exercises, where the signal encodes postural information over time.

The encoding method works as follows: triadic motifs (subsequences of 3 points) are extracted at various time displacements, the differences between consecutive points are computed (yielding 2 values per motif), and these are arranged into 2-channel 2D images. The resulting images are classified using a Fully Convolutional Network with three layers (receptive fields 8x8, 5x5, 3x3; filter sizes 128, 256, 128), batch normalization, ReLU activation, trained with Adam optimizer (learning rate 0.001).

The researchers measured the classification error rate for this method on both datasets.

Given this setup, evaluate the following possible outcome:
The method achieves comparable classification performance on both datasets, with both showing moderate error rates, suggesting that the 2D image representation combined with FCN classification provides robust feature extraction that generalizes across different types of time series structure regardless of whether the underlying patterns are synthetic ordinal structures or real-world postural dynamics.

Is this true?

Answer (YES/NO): NO